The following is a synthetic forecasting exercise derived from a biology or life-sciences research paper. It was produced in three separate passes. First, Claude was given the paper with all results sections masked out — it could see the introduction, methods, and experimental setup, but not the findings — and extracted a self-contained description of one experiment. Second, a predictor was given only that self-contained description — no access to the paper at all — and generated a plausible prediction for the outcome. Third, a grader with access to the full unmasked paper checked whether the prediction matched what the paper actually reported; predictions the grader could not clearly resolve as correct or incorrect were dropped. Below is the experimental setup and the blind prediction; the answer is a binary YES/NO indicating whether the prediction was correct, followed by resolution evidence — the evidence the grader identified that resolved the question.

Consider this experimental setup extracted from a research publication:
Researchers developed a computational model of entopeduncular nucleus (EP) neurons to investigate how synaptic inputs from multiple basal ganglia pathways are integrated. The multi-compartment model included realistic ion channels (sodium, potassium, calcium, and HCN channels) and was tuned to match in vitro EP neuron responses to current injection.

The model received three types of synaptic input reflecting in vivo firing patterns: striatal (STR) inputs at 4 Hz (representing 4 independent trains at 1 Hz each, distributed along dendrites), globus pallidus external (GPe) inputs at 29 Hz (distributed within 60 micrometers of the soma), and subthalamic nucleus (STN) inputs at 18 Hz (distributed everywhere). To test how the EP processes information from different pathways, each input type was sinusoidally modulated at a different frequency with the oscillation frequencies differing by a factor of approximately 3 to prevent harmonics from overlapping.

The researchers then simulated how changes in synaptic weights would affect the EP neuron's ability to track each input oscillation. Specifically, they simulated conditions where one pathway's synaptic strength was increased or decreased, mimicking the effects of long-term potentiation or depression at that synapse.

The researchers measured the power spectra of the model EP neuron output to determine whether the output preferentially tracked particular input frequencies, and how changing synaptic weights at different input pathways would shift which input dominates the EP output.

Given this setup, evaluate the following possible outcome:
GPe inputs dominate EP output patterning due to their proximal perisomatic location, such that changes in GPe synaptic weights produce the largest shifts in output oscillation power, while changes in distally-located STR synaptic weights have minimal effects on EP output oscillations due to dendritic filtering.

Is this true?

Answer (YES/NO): NO